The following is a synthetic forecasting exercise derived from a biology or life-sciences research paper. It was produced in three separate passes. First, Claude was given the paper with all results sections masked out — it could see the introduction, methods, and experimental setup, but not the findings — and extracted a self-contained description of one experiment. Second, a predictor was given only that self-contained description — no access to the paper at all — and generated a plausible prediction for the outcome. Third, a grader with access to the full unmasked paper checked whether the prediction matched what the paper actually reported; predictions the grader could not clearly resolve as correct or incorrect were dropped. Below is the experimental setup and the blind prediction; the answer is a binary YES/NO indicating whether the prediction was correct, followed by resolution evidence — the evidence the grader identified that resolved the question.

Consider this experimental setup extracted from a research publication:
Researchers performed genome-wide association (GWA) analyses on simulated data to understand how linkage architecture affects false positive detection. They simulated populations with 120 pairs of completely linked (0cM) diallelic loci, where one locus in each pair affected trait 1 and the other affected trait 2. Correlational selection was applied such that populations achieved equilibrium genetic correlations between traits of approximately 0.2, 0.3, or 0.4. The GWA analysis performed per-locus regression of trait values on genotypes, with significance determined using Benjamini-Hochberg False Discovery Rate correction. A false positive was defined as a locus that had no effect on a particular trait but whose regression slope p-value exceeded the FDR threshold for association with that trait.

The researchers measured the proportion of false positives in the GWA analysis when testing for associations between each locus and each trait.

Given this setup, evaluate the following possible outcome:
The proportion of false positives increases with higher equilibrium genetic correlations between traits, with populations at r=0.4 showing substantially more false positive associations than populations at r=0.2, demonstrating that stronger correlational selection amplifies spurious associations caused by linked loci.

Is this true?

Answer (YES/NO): YES